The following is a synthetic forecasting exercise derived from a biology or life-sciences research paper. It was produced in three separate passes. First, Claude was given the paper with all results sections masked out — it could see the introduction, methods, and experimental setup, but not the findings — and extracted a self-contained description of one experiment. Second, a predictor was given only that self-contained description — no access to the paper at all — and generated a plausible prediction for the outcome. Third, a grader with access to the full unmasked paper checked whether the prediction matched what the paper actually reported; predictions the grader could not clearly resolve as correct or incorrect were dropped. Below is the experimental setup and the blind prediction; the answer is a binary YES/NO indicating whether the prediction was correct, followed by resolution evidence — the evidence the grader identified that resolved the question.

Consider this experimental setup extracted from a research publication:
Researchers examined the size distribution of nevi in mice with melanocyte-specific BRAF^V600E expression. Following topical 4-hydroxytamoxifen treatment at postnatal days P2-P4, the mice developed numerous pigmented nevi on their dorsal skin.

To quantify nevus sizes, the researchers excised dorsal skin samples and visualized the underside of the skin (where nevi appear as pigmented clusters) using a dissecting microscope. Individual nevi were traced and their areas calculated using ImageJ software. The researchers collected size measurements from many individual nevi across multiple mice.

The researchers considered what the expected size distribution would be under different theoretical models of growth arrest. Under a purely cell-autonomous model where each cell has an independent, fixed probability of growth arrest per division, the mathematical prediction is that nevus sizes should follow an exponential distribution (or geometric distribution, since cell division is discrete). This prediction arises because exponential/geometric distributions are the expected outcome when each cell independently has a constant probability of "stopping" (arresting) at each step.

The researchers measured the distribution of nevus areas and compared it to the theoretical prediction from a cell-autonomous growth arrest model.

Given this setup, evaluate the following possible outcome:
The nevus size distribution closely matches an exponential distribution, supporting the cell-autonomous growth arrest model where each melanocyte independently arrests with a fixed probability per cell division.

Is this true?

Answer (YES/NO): NO